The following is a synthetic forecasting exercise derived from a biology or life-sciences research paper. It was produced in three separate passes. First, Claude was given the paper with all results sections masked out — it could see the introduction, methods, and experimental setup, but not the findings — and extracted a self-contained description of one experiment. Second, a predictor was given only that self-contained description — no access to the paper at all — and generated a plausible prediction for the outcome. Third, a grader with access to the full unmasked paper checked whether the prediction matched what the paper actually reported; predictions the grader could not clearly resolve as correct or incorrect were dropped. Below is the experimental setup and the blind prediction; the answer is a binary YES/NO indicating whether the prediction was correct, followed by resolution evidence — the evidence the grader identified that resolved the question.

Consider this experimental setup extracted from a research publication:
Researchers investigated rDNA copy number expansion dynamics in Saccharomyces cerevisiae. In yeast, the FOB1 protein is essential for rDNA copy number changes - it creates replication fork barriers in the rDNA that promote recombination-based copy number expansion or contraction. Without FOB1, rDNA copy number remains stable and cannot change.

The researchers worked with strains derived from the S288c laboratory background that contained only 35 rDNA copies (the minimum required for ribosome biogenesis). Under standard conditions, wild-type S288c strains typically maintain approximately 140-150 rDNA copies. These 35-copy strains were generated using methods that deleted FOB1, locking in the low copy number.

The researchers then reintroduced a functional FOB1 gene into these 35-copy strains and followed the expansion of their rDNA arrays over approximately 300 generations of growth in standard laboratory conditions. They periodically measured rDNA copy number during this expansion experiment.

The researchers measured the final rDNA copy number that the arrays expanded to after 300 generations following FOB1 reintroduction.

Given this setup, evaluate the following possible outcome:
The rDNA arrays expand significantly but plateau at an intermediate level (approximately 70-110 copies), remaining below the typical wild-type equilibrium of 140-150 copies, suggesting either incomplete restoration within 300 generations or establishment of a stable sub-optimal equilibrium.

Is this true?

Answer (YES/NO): YES